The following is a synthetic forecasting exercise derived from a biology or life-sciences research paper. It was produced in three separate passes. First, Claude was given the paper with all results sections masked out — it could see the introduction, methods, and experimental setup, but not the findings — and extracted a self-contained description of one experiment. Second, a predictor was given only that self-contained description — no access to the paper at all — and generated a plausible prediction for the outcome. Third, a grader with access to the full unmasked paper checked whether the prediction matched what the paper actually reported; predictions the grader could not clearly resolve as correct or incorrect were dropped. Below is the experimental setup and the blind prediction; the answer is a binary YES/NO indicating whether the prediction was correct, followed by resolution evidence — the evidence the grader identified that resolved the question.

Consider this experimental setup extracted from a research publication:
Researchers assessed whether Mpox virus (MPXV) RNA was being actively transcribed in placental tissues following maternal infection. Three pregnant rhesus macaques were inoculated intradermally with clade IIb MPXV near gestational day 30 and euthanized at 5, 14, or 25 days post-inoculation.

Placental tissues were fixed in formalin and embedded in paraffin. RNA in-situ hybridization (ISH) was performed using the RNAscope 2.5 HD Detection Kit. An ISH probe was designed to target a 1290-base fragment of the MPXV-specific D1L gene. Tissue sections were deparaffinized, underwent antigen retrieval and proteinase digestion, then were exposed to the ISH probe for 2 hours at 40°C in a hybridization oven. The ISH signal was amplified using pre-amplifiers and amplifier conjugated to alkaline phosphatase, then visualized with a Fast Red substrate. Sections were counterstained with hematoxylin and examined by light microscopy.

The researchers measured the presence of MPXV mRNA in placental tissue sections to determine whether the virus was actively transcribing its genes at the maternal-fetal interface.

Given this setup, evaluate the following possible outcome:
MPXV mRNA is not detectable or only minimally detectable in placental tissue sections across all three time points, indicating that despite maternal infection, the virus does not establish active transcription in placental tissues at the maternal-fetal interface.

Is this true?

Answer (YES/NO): NO